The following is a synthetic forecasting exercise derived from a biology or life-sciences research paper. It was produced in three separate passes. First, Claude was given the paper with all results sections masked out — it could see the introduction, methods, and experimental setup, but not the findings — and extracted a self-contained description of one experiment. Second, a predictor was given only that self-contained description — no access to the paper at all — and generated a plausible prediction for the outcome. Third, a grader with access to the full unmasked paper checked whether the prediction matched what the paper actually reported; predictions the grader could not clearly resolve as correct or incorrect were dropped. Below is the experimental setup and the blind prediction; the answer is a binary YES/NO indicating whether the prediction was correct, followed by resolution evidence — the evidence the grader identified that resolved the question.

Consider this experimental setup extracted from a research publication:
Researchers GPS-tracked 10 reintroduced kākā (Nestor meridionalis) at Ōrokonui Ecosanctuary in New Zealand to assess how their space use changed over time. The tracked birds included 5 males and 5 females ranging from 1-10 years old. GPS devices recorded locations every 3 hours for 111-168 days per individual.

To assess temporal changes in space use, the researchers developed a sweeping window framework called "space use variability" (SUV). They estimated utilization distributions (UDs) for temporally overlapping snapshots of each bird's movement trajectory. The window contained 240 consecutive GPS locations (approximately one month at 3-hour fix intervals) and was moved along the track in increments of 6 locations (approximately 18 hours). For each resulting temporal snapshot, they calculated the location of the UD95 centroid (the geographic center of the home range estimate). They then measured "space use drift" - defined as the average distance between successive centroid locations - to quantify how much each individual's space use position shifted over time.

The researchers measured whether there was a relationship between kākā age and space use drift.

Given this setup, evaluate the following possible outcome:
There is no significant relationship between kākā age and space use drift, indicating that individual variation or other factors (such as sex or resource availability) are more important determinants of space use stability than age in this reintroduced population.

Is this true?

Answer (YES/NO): NO